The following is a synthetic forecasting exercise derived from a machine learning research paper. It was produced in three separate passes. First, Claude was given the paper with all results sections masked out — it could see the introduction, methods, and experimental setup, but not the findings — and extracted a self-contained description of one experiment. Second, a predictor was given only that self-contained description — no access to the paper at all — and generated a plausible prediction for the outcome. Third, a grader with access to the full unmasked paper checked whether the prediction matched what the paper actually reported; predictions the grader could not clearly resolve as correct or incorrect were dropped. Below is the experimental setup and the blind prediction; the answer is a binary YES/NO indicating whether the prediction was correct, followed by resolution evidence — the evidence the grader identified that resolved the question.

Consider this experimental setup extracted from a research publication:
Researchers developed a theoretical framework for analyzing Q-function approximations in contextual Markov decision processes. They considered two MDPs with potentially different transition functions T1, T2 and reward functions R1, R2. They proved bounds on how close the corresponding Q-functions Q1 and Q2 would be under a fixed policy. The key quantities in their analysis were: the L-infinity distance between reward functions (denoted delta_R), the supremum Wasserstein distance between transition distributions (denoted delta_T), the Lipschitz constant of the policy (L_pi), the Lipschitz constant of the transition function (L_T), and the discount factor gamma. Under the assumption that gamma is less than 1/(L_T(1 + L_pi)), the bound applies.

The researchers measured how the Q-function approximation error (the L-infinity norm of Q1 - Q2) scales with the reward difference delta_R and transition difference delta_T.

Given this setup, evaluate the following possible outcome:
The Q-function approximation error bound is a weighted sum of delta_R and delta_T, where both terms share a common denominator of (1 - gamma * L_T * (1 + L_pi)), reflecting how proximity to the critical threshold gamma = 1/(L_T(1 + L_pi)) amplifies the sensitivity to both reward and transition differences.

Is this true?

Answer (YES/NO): NO